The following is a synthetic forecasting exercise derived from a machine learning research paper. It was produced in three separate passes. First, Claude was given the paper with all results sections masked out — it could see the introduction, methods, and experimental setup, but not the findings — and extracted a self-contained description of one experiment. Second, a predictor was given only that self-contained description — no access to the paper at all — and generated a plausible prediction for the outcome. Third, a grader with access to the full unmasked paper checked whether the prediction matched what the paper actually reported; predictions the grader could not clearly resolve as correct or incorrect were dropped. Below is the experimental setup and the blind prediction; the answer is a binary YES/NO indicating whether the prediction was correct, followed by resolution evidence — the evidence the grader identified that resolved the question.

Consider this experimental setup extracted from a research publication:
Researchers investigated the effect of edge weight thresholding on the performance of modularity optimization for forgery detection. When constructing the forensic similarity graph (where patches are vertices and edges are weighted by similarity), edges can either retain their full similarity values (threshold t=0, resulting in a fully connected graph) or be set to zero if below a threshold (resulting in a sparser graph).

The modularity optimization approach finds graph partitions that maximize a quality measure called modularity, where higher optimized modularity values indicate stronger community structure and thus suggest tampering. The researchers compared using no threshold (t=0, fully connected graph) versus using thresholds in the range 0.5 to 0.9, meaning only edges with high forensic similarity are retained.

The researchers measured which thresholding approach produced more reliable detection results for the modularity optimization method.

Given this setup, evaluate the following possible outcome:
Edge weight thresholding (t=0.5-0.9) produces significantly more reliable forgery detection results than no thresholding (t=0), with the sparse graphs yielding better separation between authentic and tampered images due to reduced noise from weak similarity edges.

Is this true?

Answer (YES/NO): NO